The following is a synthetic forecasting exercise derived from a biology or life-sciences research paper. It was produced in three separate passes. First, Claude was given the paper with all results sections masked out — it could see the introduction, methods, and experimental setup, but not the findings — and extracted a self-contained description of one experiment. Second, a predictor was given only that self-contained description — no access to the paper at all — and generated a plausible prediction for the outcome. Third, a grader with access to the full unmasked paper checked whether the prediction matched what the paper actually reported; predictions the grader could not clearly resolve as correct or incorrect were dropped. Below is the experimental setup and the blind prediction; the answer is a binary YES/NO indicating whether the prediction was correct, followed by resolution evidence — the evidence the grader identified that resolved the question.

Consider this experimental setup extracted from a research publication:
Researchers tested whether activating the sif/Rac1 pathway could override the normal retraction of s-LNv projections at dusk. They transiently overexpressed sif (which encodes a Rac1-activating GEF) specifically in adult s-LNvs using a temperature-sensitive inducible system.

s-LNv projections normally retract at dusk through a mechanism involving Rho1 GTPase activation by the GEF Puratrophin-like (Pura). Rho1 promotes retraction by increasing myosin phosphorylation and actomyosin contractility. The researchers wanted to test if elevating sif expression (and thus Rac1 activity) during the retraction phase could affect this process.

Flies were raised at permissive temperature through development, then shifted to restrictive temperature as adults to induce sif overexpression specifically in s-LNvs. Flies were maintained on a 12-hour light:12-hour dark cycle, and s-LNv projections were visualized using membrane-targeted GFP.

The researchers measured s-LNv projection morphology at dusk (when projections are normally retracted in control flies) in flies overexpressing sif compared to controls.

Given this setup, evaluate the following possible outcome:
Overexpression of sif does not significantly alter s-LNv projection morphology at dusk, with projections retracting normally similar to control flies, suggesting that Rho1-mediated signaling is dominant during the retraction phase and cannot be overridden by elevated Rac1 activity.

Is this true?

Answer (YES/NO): NO